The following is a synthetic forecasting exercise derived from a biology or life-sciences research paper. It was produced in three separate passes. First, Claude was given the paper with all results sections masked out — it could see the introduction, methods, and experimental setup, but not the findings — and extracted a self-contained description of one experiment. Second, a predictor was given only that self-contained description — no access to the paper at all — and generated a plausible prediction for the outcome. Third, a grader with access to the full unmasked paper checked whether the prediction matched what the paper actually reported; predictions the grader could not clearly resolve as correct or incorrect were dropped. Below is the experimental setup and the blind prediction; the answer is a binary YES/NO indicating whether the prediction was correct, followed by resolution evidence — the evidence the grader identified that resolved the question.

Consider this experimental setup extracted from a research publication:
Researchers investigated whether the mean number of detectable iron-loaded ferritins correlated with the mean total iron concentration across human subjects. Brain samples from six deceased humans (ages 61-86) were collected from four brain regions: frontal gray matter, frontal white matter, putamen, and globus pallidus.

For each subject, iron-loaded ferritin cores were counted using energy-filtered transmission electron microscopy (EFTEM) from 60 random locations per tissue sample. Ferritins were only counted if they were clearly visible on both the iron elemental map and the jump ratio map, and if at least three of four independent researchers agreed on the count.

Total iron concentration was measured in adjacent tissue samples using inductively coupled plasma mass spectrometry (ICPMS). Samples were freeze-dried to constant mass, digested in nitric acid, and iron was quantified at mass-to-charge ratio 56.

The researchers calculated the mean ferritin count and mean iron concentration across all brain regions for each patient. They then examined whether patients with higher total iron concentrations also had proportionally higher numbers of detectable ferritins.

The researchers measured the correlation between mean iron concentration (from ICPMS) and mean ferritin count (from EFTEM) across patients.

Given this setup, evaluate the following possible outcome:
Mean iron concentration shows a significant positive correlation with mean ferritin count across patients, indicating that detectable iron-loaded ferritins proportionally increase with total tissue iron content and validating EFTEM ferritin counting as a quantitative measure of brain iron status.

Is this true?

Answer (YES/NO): NO